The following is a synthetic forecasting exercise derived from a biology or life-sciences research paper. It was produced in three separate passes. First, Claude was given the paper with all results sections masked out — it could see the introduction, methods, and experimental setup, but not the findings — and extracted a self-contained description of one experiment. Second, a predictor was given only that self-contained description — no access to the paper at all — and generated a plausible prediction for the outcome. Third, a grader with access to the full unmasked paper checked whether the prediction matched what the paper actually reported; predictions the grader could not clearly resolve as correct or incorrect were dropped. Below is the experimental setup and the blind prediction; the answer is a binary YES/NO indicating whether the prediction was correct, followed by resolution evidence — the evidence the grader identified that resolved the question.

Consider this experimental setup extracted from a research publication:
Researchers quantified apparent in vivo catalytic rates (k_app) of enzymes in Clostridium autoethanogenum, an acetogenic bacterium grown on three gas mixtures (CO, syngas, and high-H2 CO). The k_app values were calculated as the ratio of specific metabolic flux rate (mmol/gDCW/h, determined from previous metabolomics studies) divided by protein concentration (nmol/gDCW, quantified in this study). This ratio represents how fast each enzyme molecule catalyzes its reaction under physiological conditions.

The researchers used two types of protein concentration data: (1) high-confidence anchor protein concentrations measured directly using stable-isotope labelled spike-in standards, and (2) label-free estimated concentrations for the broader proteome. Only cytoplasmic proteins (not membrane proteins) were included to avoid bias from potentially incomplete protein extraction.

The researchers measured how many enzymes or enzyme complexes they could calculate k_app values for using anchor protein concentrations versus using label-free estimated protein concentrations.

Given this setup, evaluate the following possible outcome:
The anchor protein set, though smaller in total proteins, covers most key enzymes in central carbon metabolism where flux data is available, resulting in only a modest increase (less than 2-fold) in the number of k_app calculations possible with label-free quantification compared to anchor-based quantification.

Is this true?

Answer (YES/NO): NO